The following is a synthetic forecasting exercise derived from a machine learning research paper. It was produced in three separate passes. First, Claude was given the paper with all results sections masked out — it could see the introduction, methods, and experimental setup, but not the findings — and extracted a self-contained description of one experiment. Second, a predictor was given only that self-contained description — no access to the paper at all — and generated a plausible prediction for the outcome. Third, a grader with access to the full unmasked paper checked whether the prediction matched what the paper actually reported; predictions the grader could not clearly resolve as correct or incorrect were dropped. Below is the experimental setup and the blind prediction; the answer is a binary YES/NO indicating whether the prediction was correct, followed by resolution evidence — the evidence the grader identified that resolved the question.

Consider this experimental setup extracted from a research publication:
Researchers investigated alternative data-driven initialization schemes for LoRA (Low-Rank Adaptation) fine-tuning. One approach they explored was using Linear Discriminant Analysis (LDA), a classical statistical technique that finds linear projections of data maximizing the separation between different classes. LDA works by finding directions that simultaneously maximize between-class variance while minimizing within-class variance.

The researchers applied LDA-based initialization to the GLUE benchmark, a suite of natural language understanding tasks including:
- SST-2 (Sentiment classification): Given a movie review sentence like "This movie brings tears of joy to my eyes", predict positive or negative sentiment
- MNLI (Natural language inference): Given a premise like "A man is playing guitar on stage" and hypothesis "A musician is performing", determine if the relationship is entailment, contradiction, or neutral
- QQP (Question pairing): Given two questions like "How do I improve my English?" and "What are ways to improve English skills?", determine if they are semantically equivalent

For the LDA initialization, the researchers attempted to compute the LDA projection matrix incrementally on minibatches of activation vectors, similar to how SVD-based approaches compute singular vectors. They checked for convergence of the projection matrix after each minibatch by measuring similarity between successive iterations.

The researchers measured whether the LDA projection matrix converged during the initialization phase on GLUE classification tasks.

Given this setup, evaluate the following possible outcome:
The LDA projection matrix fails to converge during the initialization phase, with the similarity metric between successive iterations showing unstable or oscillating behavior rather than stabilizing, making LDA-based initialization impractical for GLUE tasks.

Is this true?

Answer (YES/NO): YES